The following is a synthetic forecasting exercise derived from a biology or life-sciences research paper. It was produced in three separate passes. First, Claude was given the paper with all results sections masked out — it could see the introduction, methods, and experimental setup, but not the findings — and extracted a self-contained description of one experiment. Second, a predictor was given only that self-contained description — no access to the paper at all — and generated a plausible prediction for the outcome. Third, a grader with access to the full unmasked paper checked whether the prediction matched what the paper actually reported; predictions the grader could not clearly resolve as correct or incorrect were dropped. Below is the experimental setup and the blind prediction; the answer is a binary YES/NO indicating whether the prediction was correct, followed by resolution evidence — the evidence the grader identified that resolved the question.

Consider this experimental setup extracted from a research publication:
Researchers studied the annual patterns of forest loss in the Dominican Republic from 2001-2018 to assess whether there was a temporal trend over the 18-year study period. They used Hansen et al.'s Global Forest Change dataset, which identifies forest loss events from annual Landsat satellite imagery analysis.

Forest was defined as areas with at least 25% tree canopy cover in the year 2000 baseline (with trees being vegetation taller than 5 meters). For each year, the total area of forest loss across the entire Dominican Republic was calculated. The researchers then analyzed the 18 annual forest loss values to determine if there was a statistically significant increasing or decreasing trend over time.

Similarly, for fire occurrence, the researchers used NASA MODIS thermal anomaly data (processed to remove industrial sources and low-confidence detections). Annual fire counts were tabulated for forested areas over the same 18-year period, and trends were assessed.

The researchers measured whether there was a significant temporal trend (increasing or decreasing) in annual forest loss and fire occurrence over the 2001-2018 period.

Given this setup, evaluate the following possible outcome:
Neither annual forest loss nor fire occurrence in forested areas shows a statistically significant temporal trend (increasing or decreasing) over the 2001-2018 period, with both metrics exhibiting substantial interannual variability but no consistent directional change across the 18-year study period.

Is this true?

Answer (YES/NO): NO